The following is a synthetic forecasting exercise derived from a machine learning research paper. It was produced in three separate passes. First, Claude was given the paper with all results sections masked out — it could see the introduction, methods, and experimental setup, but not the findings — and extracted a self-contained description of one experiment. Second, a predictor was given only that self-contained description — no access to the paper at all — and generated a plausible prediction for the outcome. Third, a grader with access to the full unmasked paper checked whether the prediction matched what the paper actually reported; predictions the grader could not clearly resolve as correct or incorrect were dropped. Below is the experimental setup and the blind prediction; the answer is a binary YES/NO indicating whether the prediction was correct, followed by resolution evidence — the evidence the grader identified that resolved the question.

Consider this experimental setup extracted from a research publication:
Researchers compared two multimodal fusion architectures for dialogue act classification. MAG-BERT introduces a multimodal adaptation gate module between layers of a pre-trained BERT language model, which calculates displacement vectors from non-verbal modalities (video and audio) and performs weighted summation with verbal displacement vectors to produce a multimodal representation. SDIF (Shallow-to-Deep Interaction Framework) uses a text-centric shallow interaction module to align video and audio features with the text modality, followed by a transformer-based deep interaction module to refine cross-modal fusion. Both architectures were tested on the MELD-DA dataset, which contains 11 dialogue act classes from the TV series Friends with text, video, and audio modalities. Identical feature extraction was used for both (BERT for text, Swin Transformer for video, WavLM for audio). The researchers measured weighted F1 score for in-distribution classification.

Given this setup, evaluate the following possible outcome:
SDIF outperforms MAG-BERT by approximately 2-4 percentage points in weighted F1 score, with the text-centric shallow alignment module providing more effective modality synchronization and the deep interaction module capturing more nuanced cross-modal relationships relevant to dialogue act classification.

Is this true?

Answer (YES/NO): NO